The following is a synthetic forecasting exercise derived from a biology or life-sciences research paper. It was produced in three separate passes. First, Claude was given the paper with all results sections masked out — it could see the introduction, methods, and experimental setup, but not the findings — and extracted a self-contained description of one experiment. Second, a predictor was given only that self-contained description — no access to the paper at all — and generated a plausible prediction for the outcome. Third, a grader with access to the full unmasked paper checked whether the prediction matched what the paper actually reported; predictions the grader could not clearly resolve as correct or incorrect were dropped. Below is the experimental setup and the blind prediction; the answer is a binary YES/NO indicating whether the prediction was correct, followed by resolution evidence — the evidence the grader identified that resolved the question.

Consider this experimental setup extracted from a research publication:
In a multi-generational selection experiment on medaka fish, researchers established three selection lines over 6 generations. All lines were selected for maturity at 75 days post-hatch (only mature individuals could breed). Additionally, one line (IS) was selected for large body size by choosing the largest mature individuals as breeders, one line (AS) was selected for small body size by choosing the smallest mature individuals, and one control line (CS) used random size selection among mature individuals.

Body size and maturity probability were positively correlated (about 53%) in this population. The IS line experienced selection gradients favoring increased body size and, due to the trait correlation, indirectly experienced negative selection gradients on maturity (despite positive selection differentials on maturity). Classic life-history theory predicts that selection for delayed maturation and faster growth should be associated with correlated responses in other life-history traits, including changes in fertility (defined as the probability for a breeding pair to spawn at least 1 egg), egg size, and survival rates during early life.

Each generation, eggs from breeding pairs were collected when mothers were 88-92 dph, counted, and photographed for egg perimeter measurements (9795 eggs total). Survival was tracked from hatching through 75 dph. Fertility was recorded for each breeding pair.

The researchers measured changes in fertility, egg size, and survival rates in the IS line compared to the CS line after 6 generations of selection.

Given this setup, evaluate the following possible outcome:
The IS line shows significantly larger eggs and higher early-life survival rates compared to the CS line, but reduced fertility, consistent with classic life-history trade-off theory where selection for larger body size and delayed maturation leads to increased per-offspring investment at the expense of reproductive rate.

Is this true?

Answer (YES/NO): NO